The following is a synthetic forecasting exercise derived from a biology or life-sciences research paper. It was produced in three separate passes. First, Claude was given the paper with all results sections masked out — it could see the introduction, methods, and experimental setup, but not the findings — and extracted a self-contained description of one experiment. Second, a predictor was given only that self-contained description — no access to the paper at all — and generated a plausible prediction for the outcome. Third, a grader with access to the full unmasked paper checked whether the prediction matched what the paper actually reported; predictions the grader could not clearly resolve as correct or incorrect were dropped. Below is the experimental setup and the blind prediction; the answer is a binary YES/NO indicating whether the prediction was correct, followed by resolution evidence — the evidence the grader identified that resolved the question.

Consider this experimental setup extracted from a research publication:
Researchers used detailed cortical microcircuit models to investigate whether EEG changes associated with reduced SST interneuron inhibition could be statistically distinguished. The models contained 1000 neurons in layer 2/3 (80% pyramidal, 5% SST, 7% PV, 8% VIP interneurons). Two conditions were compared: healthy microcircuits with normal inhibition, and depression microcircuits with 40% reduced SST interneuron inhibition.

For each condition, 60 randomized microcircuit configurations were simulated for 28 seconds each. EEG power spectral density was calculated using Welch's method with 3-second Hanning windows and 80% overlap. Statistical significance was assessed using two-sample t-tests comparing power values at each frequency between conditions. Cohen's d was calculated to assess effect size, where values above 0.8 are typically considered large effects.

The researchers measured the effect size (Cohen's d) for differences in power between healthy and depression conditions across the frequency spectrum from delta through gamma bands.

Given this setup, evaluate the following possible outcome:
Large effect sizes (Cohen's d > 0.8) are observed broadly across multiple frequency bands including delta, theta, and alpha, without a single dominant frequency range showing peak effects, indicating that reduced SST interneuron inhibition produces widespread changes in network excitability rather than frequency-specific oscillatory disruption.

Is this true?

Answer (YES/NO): NO